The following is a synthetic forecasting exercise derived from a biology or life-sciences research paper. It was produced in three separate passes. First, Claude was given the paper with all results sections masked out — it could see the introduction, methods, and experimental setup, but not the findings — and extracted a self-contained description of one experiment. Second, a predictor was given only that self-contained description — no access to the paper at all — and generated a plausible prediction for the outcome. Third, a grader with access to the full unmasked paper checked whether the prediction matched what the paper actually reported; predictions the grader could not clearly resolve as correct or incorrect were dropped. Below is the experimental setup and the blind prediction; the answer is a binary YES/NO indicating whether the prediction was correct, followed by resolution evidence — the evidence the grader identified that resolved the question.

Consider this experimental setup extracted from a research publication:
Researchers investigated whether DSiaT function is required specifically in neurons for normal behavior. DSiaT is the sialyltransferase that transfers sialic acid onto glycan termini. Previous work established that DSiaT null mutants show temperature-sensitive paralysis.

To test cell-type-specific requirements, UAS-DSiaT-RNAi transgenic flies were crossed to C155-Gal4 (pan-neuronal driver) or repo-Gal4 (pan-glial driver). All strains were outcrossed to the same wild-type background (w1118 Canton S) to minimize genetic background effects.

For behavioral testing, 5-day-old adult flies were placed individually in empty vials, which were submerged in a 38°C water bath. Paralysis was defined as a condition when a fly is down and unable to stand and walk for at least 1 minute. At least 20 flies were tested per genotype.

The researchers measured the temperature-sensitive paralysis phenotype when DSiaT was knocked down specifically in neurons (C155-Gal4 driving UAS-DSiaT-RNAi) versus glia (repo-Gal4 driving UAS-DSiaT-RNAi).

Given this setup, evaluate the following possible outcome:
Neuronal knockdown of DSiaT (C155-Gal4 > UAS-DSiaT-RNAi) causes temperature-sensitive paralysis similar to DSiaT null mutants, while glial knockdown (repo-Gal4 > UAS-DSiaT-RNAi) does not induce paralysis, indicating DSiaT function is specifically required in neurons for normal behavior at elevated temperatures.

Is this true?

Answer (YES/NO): YES